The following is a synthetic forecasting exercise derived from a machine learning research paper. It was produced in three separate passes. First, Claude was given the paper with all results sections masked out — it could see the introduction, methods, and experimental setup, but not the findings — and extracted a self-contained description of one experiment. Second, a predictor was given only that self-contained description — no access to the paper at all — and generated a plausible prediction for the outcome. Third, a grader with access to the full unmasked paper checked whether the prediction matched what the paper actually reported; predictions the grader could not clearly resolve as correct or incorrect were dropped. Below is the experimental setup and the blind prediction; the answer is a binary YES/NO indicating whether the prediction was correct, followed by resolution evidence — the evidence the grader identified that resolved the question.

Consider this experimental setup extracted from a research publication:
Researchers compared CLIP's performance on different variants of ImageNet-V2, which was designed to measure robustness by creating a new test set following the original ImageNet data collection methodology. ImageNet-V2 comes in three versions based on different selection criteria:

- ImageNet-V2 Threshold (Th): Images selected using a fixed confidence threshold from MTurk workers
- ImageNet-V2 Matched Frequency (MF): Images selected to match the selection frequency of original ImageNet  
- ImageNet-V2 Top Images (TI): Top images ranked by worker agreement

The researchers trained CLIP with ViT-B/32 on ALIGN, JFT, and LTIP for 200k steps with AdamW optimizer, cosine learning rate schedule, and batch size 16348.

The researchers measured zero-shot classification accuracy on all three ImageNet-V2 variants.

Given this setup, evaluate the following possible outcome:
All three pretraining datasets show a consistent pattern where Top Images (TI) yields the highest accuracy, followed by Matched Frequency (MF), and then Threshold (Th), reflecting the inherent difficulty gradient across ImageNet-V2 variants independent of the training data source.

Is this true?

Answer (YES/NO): NO